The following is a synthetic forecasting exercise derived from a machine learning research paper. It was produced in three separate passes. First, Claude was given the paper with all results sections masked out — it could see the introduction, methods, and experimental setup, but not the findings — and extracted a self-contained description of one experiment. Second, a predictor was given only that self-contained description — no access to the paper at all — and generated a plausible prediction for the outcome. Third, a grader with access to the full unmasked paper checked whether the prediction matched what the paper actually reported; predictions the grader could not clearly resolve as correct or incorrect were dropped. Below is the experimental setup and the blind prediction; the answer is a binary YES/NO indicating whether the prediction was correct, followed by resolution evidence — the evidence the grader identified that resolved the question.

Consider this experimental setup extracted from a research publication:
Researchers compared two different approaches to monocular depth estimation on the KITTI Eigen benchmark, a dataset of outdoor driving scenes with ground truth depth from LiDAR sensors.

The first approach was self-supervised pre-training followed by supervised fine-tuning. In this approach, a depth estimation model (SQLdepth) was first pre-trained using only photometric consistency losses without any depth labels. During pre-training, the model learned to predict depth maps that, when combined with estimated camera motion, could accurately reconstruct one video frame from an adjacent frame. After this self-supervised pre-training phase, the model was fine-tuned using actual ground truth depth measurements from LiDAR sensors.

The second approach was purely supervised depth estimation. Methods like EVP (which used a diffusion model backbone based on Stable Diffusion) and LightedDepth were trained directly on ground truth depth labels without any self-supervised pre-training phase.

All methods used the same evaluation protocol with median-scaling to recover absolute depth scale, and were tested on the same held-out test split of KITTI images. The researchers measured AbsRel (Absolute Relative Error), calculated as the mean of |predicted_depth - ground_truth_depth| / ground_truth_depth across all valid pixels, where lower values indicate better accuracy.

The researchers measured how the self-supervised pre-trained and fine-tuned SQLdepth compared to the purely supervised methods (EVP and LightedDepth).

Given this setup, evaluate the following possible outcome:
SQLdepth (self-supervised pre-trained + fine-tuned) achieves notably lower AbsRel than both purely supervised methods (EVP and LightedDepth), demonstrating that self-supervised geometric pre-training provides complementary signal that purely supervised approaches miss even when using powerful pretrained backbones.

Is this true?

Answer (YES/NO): NO